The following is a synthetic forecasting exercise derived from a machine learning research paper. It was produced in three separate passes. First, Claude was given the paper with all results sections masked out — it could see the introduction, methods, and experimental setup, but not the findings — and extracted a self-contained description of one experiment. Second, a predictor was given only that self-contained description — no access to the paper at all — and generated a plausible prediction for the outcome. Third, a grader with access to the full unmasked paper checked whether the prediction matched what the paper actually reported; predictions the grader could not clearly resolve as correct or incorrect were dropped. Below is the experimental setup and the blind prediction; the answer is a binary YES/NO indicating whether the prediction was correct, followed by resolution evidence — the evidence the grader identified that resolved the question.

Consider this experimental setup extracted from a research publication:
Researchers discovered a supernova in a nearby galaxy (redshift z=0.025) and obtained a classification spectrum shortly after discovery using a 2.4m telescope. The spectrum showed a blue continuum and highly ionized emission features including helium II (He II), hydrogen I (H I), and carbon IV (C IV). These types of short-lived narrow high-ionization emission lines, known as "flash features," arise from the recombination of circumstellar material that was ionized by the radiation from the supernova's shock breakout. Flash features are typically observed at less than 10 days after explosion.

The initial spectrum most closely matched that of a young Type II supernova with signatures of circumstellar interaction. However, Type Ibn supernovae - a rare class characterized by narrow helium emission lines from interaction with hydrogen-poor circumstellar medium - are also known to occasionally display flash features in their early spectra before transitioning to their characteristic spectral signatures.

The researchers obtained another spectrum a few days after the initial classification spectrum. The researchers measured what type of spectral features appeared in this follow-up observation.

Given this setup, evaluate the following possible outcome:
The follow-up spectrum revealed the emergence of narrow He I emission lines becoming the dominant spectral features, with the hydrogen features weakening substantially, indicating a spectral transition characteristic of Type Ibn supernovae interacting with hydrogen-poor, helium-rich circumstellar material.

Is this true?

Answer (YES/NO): NO